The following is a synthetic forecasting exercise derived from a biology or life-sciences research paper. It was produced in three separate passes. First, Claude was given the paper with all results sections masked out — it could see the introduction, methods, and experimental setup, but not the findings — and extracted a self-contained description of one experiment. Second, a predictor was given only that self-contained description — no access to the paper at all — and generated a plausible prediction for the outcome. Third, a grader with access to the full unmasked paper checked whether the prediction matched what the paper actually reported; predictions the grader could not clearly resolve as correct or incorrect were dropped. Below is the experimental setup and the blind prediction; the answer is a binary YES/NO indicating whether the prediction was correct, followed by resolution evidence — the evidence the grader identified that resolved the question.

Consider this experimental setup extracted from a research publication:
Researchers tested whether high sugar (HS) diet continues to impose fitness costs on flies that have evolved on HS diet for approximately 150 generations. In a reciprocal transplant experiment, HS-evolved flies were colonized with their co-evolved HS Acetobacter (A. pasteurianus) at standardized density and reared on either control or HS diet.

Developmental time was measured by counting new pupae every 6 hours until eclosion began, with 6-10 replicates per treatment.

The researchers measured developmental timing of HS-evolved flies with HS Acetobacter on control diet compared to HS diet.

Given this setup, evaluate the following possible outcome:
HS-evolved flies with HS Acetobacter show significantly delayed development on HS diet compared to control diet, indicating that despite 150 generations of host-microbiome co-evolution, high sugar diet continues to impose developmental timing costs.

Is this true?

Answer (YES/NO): YES